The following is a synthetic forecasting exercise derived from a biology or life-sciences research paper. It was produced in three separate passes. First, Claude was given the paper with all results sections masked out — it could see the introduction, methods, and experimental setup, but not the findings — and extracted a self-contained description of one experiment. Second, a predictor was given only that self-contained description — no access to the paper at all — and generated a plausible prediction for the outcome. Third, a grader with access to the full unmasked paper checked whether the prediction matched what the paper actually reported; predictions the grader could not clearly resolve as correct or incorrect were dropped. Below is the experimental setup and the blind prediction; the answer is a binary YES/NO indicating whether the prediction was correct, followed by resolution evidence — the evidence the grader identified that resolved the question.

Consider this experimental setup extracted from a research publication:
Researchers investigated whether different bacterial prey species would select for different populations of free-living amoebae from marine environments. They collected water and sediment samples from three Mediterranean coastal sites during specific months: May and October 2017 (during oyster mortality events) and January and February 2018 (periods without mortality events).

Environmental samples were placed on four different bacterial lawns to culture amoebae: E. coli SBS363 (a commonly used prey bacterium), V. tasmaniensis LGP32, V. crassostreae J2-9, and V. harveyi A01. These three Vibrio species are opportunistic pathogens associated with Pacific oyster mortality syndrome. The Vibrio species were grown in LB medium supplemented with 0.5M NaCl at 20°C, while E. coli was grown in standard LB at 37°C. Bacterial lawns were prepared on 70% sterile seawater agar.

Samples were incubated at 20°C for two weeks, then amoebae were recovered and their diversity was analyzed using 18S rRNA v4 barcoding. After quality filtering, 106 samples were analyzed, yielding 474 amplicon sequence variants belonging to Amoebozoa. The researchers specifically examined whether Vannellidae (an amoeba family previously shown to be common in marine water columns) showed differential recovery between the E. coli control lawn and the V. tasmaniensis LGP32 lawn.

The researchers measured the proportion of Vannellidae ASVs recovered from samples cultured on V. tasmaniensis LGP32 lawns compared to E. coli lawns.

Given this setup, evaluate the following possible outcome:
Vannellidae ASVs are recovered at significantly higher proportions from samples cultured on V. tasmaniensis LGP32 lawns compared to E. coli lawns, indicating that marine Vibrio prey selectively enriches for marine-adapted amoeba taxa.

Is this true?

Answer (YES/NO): NO